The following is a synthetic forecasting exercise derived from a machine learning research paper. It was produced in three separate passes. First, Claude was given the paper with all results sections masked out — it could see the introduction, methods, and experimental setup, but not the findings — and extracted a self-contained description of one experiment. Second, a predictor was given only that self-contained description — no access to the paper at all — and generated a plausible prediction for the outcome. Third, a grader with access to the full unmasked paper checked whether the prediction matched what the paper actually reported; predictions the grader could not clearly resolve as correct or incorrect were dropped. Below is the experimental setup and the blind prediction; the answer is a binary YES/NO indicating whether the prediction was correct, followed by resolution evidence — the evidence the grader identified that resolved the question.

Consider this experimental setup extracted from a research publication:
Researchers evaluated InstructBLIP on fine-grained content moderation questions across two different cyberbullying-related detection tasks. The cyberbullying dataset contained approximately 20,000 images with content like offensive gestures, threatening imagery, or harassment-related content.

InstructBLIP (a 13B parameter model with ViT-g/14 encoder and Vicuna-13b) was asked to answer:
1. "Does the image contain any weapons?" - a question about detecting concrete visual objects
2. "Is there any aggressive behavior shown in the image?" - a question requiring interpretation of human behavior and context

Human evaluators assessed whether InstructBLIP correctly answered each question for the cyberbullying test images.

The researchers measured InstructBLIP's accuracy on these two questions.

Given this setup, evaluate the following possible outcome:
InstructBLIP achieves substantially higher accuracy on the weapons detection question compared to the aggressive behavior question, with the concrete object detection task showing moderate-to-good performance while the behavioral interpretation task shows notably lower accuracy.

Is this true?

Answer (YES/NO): YES